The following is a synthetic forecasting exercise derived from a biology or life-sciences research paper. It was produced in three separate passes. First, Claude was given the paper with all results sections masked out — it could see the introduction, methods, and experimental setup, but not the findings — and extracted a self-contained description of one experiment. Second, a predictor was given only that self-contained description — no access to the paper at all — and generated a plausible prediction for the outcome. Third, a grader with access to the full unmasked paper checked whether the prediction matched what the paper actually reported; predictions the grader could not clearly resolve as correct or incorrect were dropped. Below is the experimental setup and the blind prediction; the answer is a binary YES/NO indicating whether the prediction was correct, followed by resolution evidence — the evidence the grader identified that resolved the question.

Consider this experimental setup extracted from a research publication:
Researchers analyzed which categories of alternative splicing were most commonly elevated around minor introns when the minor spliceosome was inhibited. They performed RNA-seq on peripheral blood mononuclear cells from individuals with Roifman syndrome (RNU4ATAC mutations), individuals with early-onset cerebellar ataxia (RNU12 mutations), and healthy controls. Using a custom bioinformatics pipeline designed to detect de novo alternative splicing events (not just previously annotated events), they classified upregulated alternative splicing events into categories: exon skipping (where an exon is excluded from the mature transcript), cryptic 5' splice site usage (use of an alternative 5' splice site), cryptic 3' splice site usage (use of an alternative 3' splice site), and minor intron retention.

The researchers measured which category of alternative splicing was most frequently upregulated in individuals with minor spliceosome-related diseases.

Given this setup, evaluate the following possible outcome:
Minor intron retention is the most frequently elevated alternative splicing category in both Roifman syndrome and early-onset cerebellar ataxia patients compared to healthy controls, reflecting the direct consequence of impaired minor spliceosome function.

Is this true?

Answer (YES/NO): NO